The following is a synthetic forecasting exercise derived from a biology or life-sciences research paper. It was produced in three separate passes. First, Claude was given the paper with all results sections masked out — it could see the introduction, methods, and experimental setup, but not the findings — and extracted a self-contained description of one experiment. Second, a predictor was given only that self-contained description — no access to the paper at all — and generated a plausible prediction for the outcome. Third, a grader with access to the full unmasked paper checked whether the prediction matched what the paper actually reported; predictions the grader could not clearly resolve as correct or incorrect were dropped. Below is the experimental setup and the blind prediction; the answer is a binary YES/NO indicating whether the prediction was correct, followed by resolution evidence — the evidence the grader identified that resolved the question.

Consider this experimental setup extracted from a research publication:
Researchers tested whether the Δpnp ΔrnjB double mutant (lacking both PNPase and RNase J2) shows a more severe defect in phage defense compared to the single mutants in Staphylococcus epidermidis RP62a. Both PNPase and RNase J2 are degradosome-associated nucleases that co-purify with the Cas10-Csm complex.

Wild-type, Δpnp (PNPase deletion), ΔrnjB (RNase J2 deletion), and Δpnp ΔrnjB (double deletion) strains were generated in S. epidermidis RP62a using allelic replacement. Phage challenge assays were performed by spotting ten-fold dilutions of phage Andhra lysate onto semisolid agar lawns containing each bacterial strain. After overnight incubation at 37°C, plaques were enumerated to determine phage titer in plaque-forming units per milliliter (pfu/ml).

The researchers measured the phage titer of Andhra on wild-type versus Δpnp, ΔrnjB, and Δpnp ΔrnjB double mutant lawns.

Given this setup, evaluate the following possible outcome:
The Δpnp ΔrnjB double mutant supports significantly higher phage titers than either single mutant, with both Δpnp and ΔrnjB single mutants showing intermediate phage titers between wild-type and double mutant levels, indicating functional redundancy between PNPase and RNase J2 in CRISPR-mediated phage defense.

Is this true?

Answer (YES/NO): NO